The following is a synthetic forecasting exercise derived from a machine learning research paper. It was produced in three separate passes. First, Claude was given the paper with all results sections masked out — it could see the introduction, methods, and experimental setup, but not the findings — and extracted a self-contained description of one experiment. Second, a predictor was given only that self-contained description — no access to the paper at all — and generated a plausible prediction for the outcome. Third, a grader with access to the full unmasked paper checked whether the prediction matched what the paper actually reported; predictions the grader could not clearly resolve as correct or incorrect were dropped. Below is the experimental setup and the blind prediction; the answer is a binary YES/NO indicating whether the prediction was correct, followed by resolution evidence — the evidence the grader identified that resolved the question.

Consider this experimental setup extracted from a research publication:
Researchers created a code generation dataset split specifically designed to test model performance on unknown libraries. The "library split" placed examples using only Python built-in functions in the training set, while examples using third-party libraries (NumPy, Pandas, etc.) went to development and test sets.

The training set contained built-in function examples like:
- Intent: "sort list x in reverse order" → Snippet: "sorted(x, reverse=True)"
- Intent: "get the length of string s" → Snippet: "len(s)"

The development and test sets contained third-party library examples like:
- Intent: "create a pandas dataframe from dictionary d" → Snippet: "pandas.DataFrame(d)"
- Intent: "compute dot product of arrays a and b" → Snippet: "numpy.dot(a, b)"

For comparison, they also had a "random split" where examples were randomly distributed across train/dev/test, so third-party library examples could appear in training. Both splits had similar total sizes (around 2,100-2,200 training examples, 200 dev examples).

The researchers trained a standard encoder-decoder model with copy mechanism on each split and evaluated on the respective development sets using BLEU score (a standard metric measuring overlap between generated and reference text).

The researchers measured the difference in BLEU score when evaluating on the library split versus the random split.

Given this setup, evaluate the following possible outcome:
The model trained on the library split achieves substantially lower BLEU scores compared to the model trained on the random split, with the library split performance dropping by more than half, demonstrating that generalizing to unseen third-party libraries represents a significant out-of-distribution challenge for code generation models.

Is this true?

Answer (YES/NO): NO